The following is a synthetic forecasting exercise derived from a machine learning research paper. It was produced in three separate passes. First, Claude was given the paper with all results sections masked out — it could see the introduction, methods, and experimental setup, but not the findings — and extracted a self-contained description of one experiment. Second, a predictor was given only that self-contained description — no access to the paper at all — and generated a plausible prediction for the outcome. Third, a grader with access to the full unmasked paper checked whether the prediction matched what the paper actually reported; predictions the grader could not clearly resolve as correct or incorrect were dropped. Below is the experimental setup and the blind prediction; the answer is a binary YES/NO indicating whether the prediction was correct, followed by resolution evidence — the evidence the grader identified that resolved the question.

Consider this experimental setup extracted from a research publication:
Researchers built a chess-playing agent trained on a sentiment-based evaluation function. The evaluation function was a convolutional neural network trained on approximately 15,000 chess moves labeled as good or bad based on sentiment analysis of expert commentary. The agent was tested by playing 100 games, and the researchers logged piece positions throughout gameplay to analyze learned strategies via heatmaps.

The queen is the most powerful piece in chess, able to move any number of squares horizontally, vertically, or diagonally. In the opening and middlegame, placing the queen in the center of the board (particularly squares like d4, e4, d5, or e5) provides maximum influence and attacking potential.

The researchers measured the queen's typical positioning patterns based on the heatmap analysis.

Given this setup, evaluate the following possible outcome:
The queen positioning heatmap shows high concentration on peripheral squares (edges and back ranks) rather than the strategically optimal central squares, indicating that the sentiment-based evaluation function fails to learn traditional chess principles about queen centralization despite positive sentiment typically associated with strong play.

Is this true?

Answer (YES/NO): NO